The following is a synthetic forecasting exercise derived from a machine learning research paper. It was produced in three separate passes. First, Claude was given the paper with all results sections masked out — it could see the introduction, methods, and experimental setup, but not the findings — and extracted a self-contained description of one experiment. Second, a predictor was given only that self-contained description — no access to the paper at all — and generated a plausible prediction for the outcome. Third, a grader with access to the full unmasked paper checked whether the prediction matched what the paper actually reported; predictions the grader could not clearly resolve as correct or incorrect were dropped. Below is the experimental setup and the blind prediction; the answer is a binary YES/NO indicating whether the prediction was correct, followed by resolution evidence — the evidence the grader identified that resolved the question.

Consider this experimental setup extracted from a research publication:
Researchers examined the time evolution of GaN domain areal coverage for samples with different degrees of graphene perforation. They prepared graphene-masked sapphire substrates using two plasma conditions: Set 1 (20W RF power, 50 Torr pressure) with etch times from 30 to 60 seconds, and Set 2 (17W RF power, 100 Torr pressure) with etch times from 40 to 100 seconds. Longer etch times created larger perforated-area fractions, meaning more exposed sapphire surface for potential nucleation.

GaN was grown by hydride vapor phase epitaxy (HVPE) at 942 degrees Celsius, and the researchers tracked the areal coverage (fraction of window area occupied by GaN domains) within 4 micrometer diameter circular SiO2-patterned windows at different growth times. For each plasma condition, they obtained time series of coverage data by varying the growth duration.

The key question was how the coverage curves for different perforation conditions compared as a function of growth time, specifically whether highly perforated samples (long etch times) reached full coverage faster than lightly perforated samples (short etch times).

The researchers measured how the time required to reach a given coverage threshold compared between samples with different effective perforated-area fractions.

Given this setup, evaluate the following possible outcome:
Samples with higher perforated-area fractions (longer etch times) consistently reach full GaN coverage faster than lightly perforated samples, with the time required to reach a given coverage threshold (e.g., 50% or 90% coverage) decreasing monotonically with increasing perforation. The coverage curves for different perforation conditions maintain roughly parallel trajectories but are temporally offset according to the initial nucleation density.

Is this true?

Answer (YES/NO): NO